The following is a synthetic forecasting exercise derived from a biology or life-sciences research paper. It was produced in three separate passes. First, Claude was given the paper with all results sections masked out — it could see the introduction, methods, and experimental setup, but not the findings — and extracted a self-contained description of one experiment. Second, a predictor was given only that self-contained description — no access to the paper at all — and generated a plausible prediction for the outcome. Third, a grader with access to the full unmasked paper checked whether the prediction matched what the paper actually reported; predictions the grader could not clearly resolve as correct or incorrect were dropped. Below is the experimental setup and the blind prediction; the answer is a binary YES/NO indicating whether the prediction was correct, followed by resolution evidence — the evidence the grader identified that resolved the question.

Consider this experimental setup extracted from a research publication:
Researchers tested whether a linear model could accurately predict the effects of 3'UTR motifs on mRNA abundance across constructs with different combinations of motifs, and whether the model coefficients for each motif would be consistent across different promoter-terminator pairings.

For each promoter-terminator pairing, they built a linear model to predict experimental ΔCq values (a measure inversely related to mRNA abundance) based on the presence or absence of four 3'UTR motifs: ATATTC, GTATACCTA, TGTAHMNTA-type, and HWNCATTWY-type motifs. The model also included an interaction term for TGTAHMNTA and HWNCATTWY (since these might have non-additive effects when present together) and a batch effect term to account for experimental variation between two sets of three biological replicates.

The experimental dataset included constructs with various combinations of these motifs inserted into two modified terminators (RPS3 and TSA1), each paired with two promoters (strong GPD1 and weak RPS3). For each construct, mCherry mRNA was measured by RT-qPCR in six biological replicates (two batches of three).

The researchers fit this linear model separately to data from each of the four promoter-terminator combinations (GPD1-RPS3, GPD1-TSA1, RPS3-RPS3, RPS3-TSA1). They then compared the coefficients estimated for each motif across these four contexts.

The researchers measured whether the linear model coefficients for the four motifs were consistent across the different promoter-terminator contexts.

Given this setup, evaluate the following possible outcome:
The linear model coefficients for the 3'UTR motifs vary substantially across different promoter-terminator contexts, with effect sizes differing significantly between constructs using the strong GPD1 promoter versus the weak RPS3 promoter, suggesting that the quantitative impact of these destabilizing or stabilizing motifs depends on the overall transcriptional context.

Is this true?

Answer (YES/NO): YES